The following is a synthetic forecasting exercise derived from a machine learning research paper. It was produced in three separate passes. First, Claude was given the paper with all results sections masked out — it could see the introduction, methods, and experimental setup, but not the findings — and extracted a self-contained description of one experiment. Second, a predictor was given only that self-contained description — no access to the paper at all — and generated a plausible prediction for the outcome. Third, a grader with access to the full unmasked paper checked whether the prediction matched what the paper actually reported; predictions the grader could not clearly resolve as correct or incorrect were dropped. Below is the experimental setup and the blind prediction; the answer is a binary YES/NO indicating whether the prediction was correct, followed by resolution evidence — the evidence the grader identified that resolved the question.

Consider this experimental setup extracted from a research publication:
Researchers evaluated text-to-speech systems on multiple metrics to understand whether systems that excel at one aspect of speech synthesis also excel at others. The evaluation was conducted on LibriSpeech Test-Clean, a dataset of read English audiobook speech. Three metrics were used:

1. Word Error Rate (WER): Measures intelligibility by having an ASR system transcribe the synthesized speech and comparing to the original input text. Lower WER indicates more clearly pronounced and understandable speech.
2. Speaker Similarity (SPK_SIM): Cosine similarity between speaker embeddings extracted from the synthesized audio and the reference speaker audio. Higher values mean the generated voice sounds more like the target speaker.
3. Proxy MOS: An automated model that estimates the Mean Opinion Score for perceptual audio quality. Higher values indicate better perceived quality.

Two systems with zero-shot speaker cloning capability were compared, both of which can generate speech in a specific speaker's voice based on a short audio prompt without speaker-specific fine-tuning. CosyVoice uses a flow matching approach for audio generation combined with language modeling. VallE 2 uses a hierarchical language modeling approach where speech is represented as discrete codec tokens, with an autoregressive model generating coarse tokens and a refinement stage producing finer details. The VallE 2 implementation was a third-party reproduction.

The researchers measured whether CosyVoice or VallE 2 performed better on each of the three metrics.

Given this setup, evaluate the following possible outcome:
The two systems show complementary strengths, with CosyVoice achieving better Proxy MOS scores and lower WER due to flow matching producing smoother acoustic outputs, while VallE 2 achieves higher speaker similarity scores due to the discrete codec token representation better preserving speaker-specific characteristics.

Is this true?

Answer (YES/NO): NO